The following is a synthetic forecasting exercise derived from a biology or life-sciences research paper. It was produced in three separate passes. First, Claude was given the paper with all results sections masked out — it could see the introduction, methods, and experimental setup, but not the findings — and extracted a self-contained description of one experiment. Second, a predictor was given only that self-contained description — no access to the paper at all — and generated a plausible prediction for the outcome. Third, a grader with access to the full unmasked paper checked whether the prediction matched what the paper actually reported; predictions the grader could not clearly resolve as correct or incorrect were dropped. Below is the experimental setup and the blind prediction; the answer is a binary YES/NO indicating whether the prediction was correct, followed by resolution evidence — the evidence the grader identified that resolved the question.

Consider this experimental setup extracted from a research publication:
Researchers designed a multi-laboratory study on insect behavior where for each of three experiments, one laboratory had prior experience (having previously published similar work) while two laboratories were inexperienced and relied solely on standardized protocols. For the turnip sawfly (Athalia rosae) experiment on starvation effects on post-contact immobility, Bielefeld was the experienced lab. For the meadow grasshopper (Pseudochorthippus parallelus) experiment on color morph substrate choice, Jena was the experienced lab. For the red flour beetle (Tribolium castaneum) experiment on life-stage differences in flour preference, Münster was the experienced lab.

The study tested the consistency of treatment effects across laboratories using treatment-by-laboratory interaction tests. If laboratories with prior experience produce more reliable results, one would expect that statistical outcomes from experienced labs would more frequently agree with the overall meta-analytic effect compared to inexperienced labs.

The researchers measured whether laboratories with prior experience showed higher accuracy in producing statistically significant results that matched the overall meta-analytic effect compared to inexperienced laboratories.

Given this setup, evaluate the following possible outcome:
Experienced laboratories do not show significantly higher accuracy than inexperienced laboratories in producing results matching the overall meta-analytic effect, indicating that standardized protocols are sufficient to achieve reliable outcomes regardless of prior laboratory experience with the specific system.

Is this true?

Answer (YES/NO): YES